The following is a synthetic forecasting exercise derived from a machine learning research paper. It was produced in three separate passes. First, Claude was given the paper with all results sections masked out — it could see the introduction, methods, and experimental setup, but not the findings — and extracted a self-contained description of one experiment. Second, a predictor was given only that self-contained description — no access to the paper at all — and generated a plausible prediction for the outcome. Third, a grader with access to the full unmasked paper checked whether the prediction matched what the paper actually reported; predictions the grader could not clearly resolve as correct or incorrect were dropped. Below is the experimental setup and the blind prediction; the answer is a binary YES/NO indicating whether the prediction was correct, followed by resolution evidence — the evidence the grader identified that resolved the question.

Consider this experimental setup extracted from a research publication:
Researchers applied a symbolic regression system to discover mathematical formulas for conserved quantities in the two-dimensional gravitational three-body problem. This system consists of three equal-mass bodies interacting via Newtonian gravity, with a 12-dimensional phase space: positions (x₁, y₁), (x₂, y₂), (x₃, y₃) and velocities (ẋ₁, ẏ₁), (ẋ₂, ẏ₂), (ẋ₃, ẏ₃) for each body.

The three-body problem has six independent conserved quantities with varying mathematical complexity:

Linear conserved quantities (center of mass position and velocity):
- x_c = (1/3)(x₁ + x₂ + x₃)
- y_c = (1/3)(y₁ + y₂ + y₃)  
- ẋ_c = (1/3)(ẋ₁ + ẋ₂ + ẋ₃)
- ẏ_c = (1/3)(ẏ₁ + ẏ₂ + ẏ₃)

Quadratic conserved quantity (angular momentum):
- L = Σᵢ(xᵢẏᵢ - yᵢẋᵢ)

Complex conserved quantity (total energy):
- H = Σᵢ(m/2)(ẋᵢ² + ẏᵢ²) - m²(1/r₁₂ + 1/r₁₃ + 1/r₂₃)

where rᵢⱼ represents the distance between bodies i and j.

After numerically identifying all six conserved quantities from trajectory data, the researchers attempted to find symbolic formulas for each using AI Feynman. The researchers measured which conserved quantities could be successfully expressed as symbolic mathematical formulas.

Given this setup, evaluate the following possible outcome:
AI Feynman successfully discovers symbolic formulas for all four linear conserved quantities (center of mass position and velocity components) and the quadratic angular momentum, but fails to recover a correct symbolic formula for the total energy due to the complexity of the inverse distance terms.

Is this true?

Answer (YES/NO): YES